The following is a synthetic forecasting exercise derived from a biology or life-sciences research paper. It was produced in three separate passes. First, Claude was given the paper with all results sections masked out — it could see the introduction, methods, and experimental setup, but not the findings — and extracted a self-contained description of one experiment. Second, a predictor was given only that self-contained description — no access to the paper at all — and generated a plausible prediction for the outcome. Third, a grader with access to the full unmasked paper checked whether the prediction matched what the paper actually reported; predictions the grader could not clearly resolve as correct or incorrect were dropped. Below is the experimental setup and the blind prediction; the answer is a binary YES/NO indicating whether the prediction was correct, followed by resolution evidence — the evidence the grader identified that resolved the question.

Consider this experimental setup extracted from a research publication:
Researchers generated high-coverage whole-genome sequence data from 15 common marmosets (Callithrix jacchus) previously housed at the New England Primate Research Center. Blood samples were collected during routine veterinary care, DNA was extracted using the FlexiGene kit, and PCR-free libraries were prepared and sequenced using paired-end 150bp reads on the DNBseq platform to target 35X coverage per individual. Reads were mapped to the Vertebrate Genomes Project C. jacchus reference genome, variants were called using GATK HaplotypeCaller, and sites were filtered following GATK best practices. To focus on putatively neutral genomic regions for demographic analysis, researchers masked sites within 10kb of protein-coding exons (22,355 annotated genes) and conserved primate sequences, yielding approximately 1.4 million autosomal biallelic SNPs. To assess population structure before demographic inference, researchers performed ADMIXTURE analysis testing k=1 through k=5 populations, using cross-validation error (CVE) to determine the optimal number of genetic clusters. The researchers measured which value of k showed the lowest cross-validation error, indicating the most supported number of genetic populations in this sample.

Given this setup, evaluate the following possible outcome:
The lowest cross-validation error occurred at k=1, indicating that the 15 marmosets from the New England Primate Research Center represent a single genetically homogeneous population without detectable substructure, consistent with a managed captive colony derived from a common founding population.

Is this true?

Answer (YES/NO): YES